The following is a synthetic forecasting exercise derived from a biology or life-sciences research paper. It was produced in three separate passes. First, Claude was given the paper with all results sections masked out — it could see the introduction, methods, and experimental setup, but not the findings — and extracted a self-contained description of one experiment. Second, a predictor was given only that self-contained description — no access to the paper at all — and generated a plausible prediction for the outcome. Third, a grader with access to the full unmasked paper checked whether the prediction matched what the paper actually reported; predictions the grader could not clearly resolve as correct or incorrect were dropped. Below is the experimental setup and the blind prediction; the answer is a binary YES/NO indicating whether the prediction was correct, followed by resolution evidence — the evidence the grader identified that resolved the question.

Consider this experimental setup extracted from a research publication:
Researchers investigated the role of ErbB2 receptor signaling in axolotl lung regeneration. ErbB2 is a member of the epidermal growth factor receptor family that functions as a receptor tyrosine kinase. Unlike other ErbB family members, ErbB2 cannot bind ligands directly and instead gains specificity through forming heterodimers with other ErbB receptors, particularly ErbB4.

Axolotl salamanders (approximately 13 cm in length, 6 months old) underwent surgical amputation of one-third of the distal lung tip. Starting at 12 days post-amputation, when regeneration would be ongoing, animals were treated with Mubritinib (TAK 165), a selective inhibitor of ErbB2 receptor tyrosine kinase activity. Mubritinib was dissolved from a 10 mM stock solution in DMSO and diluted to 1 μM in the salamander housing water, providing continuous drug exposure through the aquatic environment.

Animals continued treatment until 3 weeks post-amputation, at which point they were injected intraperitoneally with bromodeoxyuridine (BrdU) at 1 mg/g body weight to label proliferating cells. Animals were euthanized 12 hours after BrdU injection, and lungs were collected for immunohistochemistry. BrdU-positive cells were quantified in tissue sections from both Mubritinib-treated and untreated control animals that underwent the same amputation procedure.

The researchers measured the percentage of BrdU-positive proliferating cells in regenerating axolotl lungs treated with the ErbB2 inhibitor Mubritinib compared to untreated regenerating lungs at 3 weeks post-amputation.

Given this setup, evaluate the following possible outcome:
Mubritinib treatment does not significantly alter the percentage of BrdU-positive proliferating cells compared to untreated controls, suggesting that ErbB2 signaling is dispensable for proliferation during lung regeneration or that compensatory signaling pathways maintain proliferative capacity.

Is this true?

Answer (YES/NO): NO